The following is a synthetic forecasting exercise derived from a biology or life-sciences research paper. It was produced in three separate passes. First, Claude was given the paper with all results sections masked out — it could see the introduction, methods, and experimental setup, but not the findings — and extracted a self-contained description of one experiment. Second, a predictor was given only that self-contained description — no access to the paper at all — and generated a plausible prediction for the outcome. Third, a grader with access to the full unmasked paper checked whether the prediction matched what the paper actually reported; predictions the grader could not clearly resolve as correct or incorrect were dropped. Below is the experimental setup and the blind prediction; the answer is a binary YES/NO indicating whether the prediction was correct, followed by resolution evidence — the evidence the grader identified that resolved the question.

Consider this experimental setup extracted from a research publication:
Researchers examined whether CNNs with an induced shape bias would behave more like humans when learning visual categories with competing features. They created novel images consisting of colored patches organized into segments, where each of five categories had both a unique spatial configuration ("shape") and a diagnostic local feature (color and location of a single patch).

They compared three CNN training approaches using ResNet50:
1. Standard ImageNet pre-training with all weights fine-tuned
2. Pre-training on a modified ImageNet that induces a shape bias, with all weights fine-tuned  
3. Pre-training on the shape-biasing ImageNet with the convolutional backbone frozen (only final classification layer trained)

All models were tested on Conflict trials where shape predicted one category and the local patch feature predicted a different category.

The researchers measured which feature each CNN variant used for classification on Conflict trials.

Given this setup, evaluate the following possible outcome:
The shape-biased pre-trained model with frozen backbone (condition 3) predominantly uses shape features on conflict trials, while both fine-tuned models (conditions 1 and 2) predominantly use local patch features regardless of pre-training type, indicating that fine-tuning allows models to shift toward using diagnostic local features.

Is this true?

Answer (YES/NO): NO